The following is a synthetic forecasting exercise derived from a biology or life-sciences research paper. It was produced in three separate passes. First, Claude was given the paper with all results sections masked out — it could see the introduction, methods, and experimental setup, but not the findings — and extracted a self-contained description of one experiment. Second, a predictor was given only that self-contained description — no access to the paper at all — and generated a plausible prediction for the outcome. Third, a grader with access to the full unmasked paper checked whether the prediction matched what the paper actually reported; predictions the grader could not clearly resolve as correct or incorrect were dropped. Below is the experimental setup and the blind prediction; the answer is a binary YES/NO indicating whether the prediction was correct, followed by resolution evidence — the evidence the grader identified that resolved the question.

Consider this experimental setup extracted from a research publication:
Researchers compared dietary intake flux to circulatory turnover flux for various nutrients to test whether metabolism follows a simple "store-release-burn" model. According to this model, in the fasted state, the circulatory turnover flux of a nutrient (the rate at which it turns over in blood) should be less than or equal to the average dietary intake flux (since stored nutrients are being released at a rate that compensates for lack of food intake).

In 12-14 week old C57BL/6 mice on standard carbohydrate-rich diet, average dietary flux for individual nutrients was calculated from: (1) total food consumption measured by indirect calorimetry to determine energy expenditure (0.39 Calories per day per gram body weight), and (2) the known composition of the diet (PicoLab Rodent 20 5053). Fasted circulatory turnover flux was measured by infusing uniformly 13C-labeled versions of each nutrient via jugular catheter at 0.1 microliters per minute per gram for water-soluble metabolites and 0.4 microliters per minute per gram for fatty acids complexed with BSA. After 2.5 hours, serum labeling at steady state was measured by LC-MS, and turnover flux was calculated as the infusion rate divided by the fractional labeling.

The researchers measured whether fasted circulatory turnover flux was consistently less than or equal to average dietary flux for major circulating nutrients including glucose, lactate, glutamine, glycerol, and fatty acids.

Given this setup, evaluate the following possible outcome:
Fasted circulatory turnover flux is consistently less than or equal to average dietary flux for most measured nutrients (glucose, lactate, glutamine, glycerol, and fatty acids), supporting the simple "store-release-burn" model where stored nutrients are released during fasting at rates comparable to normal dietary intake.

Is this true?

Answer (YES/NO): NO